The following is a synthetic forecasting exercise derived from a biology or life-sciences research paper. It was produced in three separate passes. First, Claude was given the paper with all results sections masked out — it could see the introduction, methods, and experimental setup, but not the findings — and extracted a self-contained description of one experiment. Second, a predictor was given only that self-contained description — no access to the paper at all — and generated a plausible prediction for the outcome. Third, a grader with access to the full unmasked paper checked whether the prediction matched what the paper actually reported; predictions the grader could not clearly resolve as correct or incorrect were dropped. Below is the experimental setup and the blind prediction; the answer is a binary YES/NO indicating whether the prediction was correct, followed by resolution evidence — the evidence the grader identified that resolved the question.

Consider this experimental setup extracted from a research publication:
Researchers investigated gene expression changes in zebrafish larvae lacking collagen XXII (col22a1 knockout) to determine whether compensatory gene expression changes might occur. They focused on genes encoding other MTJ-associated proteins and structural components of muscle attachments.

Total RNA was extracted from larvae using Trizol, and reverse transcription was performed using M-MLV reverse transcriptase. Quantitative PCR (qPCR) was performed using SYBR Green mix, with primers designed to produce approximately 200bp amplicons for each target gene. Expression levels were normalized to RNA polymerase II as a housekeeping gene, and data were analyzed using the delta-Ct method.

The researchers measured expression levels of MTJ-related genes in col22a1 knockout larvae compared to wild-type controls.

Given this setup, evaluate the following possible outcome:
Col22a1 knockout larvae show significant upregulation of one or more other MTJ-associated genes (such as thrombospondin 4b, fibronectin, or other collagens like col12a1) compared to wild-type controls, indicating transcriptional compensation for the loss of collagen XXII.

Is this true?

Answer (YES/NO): YES